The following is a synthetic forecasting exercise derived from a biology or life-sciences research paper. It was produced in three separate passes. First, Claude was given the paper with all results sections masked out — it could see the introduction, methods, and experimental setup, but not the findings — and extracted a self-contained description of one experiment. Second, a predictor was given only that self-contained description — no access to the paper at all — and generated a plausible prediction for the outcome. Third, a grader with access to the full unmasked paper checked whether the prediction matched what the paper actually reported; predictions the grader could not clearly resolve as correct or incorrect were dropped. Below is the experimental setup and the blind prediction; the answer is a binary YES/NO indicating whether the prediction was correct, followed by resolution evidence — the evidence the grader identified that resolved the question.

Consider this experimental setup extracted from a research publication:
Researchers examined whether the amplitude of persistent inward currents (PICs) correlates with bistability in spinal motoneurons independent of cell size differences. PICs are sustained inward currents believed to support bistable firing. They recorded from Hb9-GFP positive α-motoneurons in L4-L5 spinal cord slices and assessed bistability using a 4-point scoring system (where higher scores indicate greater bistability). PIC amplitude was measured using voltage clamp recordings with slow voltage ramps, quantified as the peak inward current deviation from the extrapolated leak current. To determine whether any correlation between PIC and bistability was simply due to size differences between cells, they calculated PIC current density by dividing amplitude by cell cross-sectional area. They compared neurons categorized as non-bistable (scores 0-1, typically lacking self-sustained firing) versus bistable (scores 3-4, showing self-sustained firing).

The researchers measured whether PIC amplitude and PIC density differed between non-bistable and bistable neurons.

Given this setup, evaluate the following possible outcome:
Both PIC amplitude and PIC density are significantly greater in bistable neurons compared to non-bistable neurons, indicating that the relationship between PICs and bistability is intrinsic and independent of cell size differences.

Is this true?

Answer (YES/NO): YES